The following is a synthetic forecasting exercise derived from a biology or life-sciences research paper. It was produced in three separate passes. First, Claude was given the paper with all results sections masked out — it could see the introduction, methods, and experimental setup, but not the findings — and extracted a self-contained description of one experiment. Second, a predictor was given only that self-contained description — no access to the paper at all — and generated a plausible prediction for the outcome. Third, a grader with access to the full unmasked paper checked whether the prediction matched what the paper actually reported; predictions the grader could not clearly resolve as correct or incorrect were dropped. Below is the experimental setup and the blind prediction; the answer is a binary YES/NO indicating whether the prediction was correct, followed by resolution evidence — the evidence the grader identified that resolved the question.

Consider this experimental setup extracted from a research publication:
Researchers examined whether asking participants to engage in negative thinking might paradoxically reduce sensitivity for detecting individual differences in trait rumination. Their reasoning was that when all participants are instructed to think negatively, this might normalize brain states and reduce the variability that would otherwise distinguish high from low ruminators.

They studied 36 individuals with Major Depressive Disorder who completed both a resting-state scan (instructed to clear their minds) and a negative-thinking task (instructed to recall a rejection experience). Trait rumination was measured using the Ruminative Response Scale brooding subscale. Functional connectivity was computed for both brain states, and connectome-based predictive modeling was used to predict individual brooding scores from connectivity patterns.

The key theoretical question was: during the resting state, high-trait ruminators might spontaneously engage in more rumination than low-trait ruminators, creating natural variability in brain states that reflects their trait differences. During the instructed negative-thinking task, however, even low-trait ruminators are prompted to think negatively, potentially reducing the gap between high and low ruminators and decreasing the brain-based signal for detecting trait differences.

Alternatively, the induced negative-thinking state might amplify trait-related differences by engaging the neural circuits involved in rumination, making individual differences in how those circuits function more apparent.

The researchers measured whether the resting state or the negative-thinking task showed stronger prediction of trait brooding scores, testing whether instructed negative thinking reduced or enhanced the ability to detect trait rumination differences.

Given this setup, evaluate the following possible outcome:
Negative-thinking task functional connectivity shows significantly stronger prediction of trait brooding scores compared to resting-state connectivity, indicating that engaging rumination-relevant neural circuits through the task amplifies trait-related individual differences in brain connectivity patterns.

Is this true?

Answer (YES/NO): YES